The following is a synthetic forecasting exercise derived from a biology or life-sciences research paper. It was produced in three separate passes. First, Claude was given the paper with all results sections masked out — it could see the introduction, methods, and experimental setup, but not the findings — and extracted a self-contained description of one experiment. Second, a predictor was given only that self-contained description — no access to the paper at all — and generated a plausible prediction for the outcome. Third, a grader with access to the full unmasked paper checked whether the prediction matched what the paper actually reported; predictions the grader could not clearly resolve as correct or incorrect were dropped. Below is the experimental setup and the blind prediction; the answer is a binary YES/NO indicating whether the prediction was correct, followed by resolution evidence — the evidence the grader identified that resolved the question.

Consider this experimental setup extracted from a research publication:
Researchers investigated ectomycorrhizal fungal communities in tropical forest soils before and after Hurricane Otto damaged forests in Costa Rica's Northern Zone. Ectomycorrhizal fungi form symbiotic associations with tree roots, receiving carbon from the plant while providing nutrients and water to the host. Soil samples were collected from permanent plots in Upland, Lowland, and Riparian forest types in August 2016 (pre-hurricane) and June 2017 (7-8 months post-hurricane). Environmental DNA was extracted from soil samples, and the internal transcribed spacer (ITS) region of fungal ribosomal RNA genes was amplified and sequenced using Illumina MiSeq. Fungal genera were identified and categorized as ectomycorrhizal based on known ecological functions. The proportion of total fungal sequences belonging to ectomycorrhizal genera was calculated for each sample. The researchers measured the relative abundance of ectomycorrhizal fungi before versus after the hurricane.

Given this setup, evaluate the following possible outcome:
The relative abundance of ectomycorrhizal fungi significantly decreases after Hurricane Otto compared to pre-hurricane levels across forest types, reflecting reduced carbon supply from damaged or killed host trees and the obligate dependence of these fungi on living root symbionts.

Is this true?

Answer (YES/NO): NO